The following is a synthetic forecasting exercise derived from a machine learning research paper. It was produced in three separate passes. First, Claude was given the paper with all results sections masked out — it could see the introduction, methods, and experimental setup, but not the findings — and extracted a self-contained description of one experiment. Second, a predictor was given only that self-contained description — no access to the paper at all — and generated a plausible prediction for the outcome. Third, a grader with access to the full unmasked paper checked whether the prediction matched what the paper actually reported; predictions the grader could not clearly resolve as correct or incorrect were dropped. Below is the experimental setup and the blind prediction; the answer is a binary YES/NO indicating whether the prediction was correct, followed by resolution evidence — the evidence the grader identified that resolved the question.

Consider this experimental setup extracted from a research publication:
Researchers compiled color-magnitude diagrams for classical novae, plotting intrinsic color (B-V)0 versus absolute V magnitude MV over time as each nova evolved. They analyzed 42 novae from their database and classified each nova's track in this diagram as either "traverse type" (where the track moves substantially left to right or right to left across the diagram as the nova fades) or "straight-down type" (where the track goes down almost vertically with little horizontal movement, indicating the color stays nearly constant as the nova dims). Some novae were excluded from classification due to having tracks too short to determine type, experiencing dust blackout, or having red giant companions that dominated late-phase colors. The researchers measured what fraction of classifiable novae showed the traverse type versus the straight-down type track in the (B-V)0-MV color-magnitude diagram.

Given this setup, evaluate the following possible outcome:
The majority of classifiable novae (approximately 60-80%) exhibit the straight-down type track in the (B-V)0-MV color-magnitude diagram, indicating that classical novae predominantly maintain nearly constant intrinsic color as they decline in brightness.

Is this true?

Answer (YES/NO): NO